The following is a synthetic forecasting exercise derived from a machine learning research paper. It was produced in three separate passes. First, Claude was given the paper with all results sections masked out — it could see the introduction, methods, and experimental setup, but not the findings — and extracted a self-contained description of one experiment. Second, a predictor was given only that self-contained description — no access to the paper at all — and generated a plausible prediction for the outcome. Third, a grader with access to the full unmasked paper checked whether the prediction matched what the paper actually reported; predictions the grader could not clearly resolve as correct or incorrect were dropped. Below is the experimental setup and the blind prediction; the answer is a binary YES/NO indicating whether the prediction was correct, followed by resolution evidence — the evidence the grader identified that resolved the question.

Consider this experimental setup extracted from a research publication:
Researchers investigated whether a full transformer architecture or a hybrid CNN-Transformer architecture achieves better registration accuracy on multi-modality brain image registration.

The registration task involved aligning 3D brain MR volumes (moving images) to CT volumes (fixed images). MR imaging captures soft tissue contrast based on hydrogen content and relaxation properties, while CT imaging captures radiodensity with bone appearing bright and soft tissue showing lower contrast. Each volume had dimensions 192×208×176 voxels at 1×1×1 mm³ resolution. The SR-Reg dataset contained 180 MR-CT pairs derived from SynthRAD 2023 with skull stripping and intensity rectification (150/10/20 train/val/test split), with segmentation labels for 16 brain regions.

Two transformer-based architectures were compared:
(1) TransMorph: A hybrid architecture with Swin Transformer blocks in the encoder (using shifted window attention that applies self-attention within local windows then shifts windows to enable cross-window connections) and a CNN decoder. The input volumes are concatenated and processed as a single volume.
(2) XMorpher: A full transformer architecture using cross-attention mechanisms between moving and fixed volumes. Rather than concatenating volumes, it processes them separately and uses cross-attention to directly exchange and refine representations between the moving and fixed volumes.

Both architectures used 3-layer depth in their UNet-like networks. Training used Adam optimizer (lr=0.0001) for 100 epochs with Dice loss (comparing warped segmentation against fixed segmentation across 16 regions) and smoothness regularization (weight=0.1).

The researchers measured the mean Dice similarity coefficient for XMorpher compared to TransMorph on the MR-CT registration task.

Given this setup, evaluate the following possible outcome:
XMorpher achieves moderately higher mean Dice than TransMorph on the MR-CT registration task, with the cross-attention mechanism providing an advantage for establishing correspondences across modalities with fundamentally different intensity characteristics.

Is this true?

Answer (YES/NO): YES